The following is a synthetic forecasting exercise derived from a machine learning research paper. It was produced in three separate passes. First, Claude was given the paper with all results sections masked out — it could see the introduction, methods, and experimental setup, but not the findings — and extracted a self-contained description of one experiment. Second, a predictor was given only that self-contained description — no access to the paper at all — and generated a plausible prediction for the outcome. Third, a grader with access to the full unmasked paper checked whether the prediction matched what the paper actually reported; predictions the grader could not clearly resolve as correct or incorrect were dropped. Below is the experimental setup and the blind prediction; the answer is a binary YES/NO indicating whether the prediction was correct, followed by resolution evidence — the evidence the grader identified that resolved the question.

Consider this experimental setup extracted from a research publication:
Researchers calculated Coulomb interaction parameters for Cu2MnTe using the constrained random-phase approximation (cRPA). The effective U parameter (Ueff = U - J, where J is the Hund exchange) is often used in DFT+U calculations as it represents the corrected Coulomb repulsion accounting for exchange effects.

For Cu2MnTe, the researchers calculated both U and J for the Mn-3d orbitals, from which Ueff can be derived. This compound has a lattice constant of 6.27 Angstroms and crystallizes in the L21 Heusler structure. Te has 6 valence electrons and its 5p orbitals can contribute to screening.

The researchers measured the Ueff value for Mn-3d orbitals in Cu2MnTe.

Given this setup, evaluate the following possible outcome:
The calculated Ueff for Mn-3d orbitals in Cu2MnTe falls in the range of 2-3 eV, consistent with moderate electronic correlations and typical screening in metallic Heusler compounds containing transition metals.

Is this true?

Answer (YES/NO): NO